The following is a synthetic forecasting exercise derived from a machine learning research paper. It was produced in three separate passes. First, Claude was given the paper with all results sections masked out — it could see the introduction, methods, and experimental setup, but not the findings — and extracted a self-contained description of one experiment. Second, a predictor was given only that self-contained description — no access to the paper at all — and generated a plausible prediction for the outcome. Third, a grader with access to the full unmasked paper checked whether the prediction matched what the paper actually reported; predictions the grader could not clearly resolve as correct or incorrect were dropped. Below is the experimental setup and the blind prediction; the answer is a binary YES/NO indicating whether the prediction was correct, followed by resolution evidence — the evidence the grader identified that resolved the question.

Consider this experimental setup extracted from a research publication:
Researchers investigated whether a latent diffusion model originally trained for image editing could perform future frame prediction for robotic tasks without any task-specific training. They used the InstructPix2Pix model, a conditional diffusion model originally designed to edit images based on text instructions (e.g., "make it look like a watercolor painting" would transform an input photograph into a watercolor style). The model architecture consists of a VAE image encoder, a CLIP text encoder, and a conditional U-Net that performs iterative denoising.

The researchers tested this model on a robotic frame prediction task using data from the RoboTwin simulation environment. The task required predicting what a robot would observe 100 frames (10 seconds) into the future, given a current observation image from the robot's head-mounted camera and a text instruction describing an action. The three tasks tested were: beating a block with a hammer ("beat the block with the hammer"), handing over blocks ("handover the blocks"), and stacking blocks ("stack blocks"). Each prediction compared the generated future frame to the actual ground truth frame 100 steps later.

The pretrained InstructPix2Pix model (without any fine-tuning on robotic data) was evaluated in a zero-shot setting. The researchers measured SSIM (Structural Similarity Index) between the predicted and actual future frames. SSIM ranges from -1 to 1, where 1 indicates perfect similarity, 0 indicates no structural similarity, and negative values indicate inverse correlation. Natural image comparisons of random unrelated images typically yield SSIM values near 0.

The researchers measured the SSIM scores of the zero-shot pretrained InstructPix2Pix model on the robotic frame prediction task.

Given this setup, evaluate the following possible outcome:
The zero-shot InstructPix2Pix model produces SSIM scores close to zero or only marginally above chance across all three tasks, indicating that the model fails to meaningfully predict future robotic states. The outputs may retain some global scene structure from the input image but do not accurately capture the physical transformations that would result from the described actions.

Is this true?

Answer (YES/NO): NO